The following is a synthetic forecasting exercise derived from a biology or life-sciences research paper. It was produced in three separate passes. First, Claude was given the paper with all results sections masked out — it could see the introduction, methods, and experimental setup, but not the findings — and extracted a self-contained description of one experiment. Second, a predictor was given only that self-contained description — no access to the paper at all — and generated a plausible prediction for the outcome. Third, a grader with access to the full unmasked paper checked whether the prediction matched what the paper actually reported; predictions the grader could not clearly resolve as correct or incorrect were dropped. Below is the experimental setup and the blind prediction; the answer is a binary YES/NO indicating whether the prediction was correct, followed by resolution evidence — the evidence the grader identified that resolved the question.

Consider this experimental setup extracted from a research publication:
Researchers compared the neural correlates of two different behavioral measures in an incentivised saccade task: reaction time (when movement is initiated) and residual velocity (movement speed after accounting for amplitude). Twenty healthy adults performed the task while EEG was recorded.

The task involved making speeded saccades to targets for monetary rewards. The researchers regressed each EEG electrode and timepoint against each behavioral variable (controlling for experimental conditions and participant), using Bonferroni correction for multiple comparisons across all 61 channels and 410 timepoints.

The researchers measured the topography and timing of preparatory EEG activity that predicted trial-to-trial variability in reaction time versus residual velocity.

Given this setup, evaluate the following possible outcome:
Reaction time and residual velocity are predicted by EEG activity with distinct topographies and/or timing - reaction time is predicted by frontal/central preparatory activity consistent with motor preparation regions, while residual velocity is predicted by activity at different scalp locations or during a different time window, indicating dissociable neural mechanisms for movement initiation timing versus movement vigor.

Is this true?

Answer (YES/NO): YES